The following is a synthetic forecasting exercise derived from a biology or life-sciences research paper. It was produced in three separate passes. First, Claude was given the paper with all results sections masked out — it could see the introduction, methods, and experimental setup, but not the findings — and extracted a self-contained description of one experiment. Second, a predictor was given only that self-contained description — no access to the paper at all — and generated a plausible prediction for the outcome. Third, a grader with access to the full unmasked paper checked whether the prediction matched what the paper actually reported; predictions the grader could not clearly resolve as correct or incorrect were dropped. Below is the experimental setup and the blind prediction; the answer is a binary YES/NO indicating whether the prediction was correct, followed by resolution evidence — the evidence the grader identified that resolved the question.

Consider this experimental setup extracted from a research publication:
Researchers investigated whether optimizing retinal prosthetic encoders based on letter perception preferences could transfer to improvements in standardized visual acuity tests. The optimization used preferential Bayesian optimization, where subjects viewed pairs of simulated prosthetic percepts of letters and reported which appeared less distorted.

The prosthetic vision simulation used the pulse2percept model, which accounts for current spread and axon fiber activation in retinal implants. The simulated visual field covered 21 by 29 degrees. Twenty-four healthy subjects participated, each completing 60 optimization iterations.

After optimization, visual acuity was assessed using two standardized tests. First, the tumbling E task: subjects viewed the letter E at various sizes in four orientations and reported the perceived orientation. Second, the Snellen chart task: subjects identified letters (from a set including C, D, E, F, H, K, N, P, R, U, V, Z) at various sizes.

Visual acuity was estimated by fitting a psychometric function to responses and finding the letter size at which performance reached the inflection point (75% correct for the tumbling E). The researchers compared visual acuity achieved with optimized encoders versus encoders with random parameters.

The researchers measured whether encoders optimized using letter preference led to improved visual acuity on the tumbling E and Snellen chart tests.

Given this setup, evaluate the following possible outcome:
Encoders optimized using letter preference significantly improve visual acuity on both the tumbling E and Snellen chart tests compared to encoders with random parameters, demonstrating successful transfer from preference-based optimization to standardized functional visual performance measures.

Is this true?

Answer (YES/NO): YES